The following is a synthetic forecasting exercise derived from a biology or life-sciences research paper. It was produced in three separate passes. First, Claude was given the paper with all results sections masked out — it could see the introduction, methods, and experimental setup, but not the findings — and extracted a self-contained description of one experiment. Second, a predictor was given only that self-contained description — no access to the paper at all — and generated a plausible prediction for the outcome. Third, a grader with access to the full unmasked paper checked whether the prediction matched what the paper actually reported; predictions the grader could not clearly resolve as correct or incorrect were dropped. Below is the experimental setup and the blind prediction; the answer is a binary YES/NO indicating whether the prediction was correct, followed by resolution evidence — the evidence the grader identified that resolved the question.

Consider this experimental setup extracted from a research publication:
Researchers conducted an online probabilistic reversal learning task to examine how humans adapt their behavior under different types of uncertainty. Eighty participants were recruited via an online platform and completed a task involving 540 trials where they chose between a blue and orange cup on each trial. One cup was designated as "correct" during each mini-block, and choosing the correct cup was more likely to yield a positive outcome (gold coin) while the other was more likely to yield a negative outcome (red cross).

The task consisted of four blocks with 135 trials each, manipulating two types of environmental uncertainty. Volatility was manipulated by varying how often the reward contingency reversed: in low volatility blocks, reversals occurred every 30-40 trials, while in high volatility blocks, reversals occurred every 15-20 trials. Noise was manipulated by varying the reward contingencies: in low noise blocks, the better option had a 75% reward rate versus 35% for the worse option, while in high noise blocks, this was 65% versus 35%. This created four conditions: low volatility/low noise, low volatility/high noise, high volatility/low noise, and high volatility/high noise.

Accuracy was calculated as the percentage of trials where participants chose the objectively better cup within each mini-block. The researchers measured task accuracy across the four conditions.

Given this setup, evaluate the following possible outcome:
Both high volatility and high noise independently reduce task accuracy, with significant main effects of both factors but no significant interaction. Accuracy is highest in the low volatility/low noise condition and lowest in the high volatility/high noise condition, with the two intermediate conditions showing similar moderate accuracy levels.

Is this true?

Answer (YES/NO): NO